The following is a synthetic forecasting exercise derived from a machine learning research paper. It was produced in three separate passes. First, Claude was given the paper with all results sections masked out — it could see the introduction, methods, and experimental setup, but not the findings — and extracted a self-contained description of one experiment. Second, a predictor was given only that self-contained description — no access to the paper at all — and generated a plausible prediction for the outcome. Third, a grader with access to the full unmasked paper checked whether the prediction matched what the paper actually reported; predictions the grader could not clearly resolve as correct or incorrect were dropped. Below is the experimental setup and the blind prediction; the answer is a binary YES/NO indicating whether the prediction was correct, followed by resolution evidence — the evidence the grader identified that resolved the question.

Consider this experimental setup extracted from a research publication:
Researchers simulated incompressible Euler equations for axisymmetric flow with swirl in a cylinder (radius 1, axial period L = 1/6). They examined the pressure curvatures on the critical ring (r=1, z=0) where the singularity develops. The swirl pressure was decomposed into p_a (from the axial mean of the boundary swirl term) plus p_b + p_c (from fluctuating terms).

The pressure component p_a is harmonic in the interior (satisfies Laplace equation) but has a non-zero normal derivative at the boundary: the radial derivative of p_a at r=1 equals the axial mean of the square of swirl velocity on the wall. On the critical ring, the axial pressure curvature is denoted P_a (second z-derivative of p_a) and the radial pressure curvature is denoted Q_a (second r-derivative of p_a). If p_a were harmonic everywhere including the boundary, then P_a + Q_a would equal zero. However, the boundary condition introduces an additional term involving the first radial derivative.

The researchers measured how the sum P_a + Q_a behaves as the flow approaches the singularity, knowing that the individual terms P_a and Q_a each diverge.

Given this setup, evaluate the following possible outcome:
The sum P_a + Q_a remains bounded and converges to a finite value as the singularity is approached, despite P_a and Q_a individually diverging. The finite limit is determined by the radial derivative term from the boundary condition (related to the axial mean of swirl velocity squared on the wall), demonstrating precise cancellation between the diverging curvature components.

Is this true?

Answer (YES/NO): YES